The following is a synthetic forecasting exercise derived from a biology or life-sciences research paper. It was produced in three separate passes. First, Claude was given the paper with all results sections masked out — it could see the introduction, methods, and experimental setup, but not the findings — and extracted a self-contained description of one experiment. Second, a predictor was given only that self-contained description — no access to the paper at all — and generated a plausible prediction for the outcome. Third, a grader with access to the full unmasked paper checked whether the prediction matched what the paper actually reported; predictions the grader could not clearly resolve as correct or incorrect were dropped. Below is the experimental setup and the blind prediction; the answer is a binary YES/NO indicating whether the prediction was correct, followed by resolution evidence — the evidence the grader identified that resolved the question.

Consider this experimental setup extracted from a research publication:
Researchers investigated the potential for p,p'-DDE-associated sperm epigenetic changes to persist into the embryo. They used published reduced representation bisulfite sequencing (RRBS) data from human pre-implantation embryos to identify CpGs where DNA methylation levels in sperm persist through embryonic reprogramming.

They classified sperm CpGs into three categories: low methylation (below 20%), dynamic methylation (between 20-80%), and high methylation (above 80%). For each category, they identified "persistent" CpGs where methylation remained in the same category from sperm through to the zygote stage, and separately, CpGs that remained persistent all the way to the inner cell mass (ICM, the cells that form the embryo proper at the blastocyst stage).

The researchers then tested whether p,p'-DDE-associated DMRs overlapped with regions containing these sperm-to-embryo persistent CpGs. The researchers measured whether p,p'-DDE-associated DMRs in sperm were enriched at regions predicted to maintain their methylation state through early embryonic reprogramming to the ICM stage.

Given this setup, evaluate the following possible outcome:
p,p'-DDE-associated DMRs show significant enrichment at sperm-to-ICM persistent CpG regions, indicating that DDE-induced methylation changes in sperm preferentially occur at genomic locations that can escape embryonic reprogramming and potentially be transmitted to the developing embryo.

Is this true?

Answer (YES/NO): YES